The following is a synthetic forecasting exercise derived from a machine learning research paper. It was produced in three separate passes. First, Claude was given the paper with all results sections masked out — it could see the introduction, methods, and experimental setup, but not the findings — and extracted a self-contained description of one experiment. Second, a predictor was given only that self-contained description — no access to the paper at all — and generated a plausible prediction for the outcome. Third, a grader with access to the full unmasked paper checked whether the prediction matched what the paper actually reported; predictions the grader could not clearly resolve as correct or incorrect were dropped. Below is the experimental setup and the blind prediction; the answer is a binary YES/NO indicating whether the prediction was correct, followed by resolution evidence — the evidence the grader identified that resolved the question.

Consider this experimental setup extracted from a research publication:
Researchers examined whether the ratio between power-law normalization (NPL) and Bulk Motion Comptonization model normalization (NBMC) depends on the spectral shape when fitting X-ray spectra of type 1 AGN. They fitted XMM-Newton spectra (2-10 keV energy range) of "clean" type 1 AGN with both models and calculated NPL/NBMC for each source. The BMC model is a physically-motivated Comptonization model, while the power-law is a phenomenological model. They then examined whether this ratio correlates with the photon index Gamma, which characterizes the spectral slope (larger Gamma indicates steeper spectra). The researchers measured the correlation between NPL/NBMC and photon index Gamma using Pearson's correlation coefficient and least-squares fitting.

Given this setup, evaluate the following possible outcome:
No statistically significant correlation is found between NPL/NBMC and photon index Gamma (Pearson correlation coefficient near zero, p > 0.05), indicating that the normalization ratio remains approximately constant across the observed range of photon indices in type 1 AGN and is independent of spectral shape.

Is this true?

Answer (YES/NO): NO